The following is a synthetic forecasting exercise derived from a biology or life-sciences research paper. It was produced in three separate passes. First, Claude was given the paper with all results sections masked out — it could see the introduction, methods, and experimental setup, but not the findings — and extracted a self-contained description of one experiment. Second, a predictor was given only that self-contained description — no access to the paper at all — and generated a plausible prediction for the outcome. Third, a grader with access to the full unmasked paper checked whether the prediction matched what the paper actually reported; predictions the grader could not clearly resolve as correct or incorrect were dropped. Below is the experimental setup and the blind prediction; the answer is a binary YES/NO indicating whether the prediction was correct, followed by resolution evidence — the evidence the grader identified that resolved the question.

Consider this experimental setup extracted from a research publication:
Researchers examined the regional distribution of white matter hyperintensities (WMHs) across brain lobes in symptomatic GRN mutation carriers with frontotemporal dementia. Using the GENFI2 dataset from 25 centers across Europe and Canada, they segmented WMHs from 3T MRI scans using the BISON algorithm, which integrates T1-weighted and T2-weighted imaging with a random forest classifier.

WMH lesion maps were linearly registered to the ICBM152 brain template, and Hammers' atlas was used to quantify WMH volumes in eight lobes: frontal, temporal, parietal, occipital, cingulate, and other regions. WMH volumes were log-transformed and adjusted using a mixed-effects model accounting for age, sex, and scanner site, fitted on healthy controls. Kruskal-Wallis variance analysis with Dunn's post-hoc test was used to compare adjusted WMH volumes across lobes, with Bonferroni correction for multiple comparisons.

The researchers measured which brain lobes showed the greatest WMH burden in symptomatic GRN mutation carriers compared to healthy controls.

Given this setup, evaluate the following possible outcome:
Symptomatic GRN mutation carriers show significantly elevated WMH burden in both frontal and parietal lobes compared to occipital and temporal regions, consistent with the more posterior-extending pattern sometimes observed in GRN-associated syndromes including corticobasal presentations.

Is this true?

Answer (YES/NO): NO